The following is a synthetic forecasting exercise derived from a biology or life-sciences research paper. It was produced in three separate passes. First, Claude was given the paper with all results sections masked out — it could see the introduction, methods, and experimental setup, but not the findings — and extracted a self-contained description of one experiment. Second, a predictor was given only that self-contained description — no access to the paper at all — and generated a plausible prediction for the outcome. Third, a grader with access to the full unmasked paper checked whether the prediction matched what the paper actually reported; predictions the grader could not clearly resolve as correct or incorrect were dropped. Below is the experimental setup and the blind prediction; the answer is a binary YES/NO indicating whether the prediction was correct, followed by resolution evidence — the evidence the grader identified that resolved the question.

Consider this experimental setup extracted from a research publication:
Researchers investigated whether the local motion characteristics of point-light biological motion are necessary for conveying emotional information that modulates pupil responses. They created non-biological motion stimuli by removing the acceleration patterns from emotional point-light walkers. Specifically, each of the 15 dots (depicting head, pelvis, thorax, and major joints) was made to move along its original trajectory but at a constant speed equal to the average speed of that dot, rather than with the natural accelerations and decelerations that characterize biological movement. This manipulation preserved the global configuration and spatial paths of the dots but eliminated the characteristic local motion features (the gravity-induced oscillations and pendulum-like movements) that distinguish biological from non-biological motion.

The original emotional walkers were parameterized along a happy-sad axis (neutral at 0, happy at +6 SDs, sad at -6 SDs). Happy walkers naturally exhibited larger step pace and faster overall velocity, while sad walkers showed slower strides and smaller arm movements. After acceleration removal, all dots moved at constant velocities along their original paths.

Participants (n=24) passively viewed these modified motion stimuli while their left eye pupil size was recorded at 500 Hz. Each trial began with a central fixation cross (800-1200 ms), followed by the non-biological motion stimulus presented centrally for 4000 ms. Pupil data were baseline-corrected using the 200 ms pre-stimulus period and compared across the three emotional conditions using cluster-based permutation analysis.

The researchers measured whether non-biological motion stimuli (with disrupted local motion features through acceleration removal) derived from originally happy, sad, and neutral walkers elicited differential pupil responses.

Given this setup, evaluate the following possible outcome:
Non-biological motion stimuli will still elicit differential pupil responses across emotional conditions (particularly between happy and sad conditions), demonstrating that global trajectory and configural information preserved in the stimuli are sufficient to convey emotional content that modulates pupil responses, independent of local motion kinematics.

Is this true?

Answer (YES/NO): NO